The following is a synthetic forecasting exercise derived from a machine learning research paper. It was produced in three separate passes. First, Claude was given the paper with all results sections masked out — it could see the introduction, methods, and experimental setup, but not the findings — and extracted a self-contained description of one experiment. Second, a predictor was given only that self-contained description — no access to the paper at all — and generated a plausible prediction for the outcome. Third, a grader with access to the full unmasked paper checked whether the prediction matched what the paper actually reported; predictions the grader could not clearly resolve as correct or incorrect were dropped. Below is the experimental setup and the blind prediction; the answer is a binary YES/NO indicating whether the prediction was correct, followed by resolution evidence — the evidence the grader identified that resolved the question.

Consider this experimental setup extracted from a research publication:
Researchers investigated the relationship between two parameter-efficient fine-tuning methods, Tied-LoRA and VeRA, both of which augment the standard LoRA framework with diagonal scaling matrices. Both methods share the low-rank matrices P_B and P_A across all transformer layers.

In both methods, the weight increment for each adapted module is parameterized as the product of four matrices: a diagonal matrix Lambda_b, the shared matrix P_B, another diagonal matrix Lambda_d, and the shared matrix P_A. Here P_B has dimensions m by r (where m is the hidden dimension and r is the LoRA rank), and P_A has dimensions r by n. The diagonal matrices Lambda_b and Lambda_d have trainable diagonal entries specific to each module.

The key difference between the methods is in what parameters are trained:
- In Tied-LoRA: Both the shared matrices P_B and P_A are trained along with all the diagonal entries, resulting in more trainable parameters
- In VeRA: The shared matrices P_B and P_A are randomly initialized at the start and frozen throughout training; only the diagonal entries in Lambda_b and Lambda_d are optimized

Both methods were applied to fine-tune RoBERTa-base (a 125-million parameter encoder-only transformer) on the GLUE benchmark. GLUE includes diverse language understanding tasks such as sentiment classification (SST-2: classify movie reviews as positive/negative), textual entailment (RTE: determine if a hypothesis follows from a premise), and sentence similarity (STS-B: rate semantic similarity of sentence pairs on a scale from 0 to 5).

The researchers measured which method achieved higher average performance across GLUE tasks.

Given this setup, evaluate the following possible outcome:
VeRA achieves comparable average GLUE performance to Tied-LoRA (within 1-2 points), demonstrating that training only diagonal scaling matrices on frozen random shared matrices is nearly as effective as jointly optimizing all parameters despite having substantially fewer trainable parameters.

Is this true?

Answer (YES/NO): YES